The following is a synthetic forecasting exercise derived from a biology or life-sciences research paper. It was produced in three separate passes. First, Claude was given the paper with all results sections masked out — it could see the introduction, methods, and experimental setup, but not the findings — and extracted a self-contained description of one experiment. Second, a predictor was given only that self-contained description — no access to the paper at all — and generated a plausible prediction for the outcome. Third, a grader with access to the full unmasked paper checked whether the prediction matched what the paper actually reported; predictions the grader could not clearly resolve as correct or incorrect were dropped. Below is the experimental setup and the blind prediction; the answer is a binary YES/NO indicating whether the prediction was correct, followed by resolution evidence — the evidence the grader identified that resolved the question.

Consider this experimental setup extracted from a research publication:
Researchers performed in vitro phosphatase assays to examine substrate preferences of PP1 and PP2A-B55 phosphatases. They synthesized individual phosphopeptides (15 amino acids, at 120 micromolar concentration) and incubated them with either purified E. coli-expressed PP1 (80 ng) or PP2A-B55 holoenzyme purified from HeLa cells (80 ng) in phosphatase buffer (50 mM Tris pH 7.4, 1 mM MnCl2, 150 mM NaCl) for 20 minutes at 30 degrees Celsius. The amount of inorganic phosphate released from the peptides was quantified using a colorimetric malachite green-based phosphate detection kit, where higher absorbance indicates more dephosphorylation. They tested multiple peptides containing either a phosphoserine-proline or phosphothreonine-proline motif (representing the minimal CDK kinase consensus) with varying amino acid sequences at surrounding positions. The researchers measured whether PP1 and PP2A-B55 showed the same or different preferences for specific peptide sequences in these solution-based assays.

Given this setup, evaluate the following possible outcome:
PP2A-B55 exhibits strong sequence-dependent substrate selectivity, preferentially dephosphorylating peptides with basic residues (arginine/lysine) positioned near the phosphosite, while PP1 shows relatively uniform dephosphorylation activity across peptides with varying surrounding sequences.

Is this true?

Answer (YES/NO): NO